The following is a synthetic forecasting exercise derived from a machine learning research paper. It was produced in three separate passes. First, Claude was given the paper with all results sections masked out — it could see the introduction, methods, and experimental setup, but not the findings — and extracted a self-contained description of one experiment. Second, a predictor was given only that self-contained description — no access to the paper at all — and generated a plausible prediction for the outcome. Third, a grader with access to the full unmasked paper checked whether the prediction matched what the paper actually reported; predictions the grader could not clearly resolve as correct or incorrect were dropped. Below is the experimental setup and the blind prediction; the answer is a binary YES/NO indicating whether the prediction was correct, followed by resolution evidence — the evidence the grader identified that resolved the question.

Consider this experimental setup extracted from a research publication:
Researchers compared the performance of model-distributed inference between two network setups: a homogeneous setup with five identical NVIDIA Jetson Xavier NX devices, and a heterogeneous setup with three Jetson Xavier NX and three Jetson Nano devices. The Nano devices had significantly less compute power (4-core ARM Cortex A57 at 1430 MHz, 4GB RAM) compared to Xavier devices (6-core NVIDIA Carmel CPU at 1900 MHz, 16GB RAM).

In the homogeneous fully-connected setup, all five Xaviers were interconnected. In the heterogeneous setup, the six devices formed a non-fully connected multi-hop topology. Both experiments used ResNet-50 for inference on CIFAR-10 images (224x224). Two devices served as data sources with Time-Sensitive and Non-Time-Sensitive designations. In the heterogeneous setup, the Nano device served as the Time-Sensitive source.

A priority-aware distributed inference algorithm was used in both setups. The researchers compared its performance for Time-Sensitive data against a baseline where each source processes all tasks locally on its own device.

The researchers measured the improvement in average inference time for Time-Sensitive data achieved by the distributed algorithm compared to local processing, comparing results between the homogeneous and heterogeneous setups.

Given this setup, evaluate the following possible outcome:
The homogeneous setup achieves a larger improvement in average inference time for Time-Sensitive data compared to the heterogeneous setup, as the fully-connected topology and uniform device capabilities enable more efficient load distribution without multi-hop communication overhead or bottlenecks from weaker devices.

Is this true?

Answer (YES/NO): NO